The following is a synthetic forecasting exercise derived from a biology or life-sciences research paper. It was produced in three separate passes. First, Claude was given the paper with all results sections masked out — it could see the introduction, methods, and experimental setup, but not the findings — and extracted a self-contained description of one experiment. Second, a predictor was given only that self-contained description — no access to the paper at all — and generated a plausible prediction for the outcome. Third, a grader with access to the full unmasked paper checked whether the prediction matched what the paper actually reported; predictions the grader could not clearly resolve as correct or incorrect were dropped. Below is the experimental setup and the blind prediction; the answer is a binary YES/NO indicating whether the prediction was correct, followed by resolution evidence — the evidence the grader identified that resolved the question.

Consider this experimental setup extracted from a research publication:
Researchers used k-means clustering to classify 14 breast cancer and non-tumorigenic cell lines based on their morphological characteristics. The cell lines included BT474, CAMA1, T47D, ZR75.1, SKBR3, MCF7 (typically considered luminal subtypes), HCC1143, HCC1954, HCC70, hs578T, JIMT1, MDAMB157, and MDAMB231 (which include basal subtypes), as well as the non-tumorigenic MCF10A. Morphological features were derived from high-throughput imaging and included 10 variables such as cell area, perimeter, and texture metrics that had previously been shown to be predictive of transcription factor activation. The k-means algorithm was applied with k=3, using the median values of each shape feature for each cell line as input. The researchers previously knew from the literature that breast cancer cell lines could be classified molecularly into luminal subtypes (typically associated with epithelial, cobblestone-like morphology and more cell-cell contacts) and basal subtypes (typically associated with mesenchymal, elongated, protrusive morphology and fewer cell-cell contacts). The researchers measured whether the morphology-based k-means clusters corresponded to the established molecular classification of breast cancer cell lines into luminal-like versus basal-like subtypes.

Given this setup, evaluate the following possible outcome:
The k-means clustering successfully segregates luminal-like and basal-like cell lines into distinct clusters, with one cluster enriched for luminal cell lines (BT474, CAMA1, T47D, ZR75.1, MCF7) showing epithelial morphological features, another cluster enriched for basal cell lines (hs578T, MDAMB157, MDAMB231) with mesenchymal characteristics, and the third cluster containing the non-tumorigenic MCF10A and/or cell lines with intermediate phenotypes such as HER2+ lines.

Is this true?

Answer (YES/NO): NO